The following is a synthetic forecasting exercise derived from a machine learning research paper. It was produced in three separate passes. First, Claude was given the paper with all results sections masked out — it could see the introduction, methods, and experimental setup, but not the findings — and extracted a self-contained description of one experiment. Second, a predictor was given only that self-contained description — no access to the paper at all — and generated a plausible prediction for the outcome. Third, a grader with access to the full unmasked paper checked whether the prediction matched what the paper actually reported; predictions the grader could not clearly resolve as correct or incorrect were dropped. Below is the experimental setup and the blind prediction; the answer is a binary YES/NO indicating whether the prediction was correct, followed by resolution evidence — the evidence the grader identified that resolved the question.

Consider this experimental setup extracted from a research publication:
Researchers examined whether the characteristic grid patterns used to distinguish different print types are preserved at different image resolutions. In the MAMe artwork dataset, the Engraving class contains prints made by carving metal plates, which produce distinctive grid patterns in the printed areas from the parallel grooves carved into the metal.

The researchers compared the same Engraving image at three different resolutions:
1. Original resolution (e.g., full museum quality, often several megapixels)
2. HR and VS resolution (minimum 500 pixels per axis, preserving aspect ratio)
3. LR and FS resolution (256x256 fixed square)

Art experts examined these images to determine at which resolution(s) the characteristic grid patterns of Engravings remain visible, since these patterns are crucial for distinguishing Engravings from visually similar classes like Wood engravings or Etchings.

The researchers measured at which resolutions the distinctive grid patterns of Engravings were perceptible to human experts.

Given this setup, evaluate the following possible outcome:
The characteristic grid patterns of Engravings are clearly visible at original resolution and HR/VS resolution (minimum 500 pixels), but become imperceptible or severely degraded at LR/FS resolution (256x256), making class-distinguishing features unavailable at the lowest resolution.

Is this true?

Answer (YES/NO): NO